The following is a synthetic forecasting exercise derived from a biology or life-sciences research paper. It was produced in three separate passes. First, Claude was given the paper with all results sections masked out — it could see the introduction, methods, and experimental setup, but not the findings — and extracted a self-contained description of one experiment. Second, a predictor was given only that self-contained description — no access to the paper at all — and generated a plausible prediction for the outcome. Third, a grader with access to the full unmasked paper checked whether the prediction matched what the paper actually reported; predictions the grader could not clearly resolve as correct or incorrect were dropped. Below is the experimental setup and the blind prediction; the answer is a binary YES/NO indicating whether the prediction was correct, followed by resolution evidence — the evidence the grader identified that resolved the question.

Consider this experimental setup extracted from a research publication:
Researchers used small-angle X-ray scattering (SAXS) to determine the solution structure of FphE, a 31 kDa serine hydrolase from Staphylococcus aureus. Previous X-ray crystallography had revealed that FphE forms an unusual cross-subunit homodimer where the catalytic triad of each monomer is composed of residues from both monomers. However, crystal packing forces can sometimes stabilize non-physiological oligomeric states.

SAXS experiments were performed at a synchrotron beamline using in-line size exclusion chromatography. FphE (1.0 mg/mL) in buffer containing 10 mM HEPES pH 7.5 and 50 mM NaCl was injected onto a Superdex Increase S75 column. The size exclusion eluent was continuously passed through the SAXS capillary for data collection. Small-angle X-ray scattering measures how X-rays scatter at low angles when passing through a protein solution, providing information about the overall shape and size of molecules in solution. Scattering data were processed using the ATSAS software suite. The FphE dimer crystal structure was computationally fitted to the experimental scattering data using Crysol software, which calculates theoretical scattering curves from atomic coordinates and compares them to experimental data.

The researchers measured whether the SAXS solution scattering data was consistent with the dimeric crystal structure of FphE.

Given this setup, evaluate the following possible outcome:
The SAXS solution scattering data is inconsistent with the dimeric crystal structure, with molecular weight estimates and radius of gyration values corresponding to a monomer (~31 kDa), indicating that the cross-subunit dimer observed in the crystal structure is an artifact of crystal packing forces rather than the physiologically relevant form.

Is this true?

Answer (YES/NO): NO